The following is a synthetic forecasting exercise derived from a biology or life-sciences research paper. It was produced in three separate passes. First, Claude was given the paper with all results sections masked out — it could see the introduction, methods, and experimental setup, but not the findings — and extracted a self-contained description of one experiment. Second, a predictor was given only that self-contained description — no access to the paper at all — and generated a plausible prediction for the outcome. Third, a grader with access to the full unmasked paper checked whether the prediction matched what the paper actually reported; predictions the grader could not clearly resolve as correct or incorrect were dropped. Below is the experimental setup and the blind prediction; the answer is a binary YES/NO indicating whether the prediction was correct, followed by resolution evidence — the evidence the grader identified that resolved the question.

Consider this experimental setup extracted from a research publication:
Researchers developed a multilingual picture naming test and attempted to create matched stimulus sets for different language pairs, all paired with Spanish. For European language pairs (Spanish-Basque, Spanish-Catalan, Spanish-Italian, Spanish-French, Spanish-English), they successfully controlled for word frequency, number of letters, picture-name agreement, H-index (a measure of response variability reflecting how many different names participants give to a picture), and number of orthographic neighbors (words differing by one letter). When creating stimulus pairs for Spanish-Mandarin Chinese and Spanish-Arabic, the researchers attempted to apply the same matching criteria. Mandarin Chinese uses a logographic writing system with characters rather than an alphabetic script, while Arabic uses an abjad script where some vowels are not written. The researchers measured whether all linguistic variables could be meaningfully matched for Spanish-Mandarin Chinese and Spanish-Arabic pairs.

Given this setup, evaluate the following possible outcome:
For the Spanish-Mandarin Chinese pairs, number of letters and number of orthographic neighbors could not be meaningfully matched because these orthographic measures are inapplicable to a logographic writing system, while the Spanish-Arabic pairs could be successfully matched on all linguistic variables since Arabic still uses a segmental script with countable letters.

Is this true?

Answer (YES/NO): NO